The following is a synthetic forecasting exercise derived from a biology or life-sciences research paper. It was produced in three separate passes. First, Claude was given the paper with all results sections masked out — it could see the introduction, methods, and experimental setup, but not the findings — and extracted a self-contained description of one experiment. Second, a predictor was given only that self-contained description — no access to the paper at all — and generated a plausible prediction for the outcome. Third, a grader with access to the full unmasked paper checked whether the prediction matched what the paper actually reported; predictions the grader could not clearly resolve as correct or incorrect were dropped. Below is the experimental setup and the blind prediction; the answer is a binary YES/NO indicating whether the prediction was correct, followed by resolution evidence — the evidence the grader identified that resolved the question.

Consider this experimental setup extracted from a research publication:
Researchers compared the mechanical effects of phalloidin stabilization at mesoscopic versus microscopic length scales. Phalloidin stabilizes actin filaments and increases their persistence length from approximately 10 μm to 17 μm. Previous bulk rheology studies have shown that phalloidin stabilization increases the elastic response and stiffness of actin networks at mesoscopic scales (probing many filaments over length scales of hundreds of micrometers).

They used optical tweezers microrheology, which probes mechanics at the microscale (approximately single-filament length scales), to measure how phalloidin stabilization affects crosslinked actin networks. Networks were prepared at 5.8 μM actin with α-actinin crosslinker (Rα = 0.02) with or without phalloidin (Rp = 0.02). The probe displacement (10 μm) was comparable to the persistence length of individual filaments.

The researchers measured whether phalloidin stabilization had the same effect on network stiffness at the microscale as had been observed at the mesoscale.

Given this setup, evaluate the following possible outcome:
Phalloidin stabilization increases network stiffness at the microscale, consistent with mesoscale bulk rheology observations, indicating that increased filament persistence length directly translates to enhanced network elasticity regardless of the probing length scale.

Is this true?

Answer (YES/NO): NO